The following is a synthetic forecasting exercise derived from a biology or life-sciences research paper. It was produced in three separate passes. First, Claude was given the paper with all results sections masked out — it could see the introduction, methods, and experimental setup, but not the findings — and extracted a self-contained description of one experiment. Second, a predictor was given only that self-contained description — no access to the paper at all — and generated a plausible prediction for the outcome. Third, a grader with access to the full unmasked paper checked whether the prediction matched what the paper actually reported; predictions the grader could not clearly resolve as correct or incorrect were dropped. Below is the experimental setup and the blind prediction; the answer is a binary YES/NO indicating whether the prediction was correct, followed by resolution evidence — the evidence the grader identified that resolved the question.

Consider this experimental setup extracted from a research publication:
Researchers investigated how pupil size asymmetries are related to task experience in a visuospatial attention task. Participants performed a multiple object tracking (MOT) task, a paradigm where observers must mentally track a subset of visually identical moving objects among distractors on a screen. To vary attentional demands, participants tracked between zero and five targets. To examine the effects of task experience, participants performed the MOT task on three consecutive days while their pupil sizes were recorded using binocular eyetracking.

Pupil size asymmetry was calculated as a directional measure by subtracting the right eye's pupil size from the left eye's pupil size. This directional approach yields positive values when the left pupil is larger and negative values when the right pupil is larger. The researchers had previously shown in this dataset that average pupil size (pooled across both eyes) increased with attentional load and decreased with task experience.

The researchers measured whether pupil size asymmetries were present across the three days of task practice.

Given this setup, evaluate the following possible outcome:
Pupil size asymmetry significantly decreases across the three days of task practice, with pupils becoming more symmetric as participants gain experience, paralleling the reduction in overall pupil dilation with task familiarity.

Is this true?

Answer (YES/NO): NO